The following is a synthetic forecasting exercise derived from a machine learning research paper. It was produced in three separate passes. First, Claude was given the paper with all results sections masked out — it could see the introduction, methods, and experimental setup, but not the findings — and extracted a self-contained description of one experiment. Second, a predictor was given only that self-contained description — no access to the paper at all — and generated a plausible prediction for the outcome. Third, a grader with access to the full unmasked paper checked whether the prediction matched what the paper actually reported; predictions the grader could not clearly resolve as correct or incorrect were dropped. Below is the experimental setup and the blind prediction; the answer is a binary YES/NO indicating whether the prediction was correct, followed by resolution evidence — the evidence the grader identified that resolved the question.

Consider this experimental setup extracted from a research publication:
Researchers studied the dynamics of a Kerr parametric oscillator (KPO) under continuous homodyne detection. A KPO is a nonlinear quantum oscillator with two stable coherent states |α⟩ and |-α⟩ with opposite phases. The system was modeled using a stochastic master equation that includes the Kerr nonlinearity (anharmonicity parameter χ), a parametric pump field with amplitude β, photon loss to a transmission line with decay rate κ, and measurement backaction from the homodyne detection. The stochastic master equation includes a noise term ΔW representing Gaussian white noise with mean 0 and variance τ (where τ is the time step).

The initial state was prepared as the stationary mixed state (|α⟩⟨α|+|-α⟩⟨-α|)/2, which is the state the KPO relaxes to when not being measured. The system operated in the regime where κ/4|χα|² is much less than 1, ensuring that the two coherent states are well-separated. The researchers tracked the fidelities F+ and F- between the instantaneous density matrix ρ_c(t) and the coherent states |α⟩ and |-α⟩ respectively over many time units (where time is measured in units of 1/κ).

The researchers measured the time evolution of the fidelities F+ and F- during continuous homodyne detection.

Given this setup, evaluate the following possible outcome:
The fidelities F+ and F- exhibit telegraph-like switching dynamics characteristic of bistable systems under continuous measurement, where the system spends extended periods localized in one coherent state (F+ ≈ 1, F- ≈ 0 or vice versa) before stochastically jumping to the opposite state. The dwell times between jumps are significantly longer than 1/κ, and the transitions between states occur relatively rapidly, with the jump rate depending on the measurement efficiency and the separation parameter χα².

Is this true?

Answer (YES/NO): NO